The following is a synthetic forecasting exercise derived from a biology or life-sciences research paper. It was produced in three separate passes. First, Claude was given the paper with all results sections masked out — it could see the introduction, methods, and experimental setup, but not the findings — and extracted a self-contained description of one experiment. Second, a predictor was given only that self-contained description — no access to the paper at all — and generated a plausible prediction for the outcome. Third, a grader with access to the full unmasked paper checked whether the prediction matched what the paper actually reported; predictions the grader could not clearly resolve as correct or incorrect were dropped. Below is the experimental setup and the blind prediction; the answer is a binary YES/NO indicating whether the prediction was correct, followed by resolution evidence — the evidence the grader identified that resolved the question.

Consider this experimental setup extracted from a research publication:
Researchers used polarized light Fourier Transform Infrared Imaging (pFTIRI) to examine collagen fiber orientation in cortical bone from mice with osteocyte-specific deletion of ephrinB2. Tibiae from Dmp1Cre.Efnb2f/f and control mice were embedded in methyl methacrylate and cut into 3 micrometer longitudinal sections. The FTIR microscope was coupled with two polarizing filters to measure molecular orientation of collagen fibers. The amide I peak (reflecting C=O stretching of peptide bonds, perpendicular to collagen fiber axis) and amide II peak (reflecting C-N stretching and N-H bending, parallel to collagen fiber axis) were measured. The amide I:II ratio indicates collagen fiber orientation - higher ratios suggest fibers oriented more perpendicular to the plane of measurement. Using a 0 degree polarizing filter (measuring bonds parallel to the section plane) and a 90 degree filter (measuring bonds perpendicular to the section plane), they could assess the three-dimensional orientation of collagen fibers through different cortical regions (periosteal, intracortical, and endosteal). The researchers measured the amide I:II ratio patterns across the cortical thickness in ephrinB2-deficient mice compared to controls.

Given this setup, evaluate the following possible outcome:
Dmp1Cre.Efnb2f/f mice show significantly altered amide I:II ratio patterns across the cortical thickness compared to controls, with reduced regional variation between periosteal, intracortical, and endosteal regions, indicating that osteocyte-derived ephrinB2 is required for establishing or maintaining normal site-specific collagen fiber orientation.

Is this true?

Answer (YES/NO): YES